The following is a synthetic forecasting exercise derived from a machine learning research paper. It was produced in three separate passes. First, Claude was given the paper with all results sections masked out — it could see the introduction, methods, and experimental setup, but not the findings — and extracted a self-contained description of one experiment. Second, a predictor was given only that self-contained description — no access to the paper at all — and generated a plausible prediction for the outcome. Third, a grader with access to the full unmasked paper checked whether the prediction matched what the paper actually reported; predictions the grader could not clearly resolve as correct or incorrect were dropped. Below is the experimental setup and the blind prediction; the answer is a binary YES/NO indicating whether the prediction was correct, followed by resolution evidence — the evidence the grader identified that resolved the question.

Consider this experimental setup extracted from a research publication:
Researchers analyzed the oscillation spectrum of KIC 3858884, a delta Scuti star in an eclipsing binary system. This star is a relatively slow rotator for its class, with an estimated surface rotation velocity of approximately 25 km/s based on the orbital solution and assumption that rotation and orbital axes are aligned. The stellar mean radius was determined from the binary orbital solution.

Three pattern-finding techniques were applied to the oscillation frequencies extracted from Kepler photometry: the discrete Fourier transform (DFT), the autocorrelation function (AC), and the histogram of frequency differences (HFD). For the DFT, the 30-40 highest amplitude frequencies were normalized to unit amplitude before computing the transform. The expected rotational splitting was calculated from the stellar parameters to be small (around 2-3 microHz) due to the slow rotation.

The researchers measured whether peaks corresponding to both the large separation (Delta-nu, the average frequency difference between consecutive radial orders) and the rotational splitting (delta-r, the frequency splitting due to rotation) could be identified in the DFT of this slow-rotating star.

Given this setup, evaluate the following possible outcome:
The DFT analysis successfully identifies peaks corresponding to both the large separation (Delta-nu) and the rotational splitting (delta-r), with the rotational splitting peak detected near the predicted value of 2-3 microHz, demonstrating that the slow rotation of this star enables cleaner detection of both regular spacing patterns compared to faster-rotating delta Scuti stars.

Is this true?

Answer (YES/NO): YES